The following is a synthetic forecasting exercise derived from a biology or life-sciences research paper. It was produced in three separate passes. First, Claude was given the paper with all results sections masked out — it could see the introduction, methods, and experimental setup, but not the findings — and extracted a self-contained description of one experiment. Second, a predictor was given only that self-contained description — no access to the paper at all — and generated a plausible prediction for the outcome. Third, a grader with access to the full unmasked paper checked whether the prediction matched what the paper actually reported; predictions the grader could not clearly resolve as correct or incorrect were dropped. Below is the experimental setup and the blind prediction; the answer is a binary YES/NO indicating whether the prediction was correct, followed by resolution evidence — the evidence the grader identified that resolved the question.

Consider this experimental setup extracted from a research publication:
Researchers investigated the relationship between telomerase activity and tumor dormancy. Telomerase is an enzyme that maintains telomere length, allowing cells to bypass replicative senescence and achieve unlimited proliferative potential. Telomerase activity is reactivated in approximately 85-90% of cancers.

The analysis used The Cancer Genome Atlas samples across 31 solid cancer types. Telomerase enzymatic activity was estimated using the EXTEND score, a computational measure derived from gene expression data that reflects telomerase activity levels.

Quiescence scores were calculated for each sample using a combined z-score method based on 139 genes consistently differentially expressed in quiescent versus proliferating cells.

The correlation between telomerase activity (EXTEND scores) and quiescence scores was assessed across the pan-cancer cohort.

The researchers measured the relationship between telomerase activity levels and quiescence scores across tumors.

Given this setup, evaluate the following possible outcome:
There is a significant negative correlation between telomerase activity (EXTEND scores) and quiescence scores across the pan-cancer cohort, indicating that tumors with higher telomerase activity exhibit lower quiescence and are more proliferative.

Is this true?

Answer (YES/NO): YES